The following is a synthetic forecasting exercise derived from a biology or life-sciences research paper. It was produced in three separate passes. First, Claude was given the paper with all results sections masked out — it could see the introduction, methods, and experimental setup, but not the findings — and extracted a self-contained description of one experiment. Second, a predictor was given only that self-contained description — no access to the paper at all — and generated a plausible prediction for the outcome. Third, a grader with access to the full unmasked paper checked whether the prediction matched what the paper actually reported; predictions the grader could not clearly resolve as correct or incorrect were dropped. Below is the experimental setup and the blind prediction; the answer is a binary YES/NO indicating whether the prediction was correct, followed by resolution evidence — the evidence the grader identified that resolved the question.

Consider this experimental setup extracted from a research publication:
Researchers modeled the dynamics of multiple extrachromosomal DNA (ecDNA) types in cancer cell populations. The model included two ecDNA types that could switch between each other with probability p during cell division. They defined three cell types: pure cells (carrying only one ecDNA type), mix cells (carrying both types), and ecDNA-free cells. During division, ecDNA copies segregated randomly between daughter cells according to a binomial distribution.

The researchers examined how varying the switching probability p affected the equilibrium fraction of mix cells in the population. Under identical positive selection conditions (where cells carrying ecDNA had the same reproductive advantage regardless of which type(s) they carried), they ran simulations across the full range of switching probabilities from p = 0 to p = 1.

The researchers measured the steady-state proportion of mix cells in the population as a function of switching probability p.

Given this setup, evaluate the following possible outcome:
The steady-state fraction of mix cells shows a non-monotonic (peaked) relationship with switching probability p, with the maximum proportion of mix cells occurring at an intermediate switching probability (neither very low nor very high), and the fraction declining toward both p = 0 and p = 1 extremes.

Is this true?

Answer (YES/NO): YES